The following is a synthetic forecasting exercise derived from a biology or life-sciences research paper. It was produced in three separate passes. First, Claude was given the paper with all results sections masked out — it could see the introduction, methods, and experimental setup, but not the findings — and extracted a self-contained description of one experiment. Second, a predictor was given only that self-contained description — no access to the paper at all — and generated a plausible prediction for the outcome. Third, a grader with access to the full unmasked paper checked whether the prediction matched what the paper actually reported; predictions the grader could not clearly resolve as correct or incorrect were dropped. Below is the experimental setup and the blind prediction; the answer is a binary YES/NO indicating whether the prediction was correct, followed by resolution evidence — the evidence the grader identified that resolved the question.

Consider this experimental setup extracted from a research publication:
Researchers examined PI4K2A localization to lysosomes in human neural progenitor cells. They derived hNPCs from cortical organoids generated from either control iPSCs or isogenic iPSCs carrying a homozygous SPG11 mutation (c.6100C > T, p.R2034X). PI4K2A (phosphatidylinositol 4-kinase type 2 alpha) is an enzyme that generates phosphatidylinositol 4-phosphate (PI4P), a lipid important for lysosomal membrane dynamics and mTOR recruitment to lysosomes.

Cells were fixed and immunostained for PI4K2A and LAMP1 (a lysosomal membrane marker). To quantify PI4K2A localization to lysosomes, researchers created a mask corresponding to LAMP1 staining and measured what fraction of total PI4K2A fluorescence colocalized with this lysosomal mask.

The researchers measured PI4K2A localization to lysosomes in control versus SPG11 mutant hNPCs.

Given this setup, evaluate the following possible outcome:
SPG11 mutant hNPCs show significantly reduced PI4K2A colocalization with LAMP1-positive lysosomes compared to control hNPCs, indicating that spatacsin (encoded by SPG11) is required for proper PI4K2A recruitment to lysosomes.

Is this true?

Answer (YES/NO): NO